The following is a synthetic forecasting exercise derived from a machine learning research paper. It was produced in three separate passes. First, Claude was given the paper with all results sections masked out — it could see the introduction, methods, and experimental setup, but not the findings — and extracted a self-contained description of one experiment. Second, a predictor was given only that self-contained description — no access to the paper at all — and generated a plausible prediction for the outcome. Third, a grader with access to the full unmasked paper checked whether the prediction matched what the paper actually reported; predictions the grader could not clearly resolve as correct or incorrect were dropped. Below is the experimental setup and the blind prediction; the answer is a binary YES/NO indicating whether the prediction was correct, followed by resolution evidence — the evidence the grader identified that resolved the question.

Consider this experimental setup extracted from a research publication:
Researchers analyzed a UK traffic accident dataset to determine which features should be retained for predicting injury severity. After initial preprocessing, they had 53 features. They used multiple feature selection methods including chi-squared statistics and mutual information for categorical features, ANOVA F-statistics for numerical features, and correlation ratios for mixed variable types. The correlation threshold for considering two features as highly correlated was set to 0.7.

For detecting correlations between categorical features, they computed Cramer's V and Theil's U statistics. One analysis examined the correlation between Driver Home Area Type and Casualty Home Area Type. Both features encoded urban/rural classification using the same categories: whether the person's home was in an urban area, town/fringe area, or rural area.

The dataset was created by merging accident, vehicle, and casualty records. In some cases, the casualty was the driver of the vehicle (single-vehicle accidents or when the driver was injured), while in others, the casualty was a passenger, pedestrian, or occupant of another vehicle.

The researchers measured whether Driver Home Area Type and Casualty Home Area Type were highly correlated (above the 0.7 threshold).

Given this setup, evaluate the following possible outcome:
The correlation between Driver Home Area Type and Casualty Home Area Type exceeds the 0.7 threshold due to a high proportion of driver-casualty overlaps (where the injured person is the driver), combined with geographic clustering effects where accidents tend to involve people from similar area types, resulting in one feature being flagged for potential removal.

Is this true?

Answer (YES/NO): YES